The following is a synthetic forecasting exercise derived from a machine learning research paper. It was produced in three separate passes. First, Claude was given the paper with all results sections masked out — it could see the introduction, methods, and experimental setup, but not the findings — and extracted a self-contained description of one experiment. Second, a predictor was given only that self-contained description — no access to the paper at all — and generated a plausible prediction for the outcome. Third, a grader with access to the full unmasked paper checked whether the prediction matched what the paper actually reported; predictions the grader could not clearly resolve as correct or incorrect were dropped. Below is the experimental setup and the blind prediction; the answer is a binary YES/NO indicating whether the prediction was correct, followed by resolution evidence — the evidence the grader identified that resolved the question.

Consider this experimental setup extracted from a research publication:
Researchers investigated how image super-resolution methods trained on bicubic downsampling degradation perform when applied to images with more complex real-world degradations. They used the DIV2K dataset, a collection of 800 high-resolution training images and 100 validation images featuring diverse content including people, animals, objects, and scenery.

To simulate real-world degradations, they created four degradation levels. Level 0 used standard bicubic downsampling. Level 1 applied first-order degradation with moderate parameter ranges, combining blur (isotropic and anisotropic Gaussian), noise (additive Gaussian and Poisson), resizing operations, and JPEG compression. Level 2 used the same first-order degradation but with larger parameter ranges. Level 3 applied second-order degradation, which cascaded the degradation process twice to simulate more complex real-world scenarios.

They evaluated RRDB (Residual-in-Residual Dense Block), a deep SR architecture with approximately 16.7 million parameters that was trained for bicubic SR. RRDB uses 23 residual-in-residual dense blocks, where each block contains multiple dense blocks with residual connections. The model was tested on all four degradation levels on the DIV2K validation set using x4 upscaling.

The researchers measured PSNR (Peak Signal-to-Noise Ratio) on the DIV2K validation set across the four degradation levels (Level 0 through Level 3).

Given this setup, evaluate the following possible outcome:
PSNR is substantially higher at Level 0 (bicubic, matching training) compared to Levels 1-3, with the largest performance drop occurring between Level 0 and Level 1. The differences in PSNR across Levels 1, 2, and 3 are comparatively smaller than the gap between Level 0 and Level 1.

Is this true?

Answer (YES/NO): YES